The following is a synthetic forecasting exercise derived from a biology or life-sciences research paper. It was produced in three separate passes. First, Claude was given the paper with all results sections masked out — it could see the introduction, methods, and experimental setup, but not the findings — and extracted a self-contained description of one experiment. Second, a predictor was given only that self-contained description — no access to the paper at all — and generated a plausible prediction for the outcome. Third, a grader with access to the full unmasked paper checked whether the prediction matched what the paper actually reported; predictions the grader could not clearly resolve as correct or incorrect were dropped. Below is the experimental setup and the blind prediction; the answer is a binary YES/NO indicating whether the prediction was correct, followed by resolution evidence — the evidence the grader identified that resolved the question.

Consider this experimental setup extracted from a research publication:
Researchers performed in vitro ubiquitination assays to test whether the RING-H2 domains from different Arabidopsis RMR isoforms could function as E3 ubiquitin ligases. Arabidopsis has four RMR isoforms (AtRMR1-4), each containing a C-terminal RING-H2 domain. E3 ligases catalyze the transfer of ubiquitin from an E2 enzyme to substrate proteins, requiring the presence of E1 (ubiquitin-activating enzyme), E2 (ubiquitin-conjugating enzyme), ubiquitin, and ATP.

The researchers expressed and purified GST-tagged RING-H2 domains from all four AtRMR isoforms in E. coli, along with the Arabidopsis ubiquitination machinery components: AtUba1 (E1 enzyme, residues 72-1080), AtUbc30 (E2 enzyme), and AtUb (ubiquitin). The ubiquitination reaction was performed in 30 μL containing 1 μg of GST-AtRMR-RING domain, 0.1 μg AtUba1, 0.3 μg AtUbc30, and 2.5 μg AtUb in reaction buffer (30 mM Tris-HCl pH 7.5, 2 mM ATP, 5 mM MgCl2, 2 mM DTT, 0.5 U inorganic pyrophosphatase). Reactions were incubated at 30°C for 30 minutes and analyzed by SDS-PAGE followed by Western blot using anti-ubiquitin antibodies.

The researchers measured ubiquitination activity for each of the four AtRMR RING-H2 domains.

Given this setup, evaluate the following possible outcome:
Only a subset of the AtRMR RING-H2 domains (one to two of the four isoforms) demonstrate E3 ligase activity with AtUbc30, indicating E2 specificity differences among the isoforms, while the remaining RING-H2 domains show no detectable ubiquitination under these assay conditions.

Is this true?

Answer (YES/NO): NO